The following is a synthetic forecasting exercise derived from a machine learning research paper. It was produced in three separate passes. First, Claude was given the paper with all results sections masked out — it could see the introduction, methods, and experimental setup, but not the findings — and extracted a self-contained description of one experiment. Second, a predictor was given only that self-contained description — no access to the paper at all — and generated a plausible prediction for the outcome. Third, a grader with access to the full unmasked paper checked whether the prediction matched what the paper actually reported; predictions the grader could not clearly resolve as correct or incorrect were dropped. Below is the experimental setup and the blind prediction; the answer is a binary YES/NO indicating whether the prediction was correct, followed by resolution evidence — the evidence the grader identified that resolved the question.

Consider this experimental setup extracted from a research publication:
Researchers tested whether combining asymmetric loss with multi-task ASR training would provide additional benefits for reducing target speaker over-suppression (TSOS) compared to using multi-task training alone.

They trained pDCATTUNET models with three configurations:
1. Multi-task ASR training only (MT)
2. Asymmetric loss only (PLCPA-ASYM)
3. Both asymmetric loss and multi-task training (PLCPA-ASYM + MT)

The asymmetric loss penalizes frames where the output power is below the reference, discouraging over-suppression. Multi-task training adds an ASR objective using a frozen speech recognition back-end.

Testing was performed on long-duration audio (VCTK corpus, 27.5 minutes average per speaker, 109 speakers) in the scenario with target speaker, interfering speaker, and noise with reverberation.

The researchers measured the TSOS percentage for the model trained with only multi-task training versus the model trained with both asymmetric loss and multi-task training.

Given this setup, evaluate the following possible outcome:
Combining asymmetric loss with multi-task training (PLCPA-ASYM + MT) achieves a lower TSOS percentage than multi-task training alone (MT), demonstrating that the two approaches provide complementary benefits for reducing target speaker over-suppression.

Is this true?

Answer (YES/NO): YES